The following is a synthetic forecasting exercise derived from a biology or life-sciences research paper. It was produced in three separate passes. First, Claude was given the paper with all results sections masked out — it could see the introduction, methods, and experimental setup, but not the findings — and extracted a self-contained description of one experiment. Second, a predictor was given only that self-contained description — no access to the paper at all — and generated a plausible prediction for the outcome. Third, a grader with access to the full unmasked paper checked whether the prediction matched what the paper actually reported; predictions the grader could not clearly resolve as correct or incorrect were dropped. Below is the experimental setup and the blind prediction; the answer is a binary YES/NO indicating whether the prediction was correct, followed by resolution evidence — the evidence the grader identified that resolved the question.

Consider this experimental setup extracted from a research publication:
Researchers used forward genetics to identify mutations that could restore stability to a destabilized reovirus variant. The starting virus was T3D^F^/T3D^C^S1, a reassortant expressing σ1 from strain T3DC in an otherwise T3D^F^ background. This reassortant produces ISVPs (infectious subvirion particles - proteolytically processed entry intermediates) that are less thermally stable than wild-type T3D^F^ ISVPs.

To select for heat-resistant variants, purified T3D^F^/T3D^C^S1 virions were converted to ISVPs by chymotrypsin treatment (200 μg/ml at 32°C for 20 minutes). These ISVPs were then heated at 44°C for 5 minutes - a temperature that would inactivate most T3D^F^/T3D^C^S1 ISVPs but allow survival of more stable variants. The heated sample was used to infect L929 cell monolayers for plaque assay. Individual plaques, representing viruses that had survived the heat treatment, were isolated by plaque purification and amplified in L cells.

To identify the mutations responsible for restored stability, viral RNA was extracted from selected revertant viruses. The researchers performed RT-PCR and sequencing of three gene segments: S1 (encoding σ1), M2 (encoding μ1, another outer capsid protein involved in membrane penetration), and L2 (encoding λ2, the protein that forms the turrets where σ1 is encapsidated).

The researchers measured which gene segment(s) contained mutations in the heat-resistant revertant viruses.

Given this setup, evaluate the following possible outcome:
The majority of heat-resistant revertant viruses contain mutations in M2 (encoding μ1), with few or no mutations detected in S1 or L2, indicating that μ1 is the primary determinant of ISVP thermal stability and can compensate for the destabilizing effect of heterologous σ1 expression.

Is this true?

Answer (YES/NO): NO